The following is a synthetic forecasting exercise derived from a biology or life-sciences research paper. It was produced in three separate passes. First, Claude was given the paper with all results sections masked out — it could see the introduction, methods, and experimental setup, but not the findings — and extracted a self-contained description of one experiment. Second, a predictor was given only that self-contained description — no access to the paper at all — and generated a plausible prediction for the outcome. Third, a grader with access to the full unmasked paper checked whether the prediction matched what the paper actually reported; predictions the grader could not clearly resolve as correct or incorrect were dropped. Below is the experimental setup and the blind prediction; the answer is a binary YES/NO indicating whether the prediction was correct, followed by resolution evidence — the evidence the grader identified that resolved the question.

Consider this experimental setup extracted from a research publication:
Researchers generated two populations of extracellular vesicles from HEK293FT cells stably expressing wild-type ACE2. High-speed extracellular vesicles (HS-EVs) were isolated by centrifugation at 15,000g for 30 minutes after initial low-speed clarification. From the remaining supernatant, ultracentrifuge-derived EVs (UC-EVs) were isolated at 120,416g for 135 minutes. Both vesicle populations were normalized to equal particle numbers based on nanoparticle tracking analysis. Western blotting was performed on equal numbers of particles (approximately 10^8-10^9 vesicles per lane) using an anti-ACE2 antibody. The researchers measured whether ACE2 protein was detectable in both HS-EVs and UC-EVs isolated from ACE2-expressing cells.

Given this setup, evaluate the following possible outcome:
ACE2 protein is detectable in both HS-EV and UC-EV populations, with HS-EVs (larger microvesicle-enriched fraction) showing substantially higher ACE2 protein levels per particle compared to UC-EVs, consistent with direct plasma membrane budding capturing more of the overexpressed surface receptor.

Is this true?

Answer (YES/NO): YES